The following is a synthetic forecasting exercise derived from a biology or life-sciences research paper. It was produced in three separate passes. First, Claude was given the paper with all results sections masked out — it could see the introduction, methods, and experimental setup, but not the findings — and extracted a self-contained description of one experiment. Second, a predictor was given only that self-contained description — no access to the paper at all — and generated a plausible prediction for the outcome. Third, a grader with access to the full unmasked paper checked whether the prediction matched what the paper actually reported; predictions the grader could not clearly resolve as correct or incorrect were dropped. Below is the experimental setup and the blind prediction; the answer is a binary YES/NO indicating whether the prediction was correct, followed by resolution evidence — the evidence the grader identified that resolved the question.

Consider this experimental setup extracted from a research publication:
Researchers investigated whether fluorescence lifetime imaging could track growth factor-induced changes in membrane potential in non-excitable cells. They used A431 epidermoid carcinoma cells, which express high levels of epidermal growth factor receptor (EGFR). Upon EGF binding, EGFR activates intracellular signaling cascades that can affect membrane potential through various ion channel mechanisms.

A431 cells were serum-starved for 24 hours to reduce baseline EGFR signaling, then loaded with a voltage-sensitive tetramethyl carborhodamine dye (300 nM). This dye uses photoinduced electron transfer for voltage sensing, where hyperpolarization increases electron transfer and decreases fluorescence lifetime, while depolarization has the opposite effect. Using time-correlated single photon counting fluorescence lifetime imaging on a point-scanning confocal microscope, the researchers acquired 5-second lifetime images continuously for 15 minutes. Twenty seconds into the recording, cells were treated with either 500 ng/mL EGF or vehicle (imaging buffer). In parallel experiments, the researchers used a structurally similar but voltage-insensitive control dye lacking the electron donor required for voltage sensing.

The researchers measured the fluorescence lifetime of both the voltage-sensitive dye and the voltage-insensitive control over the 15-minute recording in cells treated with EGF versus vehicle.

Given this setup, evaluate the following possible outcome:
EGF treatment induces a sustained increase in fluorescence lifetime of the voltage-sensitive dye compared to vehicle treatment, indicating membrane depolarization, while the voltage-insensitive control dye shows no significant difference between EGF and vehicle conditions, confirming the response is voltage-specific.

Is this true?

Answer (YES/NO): NO